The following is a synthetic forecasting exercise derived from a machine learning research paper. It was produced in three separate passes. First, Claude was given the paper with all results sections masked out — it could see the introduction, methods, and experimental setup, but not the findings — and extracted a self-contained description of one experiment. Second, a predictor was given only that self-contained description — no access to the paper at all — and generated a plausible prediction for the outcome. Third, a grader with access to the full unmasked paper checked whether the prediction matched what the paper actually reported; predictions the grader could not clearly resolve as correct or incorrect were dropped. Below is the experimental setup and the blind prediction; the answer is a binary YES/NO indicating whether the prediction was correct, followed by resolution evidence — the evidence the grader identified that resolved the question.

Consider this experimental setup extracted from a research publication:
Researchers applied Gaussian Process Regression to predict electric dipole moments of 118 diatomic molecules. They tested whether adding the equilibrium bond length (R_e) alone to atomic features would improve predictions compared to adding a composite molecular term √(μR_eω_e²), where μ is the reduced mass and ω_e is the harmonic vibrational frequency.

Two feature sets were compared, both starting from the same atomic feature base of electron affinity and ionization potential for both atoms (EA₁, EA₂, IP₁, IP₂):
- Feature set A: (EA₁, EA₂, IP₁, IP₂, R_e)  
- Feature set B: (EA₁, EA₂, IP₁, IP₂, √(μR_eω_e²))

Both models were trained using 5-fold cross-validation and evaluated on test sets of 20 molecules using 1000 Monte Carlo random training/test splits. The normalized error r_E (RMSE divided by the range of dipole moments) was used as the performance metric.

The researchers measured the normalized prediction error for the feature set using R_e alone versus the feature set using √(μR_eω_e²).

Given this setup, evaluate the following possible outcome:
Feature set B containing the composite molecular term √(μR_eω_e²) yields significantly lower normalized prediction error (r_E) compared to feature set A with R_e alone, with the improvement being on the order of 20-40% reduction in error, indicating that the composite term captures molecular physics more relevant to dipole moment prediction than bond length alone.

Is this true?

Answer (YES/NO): NO